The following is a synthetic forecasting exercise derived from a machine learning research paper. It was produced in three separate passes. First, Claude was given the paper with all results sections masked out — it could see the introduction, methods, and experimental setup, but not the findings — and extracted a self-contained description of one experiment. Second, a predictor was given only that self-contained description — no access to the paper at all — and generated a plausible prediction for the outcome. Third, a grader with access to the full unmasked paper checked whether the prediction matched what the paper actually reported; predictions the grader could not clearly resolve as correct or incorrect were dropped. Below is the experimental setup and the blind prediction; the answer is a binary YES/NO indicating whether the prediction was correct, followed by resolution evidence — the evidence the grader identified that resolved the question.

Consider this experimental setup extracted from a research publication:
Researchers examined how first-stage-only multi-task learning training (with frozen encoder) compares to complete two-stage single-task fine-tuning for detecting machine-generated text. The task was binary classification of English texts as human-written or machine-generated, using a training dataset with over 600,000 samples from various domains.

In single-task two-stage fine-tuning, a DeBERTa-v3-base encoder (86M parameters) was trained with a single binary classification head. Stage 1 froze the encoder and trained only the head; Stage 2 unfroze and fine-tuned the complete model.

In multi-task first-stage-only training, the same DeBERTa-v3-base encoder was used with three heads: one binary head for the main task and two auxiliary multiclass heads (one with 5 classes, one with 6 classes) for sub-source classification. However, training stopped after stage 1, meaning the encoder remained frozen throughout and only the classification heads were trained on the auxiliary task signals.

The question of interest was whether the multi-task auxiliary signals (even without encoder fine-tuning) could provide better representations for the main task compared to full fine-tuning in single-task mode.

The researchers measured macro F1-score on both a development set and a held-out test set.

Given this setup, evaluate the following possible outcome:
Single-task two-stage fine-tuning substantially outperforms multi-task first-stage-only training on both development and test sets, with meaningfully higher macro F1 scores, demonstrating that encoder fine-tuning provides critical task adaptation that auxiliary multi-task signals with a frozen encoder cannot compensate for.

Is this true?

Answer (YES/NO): NO